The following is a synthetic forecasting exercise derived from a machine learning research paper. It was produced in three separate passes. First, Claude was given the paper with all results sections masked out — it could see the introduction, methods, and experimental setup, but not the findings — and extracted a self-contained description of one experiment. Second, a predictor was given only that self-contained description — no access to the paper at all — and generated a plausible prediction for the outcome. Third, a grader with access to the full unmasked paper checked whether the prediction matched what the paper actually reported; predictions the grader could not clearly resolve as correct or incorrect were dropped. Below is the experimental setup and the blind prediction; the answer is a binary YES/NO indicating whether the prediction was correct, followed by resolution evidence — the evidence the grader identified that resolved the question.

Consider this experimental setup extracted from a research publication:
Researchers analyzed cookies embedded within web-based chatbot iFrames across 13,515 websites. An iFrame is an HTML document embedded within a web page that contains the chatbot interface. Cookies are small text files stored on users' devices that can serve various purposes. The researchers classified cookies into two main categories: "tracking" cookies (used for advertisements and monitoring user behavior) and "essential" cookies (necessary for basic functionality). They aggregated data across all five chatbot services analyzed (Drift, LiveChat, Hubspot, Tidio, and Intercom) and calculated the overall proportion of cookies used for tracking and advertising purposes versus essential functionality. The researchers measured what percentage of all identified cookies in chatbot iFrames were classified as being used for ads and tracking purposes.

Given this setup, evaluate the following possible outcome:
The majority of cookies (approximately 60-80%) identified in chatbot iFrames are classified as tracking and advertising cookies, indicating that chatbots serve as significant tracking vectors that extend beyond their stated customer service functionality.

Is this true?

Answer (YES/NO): YES